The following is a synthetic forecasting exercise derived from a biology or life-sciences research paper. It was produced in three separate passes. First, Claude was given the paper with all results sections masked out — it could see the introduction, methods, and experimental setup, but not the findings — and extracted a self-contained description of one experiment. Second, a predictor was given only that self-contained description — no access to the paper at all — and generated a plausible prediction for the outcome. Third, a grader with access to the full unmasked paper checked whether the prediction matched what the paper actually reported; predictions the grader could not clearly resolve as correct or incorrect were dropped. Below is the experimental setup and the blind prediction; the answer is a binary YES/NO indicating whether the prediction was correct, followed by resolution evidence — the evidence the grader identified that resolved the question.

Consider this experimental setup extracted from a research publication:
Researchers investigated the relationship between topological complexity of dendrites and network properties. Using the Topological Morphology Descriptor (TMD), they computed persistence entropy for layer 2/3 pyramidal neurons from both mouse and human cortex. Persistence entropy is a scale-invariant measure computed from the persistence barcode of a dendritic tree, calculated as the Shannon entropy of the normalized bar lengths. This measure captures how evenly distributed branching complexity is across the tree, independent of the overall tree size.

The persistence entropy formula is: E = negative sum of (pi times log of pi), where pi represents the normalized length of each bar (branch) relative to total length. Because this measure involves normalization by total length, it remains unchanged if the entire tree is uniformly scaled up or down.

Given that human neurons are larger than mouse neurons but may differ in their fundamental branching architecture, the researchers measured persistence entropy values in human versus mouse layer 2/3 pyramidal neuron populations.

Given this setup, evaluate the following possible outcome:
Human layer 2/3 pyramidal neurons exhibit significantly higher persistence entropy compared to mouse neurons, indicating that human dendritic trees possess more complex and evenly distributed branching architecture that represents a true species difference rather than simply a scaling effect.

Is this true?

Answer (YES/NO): YES